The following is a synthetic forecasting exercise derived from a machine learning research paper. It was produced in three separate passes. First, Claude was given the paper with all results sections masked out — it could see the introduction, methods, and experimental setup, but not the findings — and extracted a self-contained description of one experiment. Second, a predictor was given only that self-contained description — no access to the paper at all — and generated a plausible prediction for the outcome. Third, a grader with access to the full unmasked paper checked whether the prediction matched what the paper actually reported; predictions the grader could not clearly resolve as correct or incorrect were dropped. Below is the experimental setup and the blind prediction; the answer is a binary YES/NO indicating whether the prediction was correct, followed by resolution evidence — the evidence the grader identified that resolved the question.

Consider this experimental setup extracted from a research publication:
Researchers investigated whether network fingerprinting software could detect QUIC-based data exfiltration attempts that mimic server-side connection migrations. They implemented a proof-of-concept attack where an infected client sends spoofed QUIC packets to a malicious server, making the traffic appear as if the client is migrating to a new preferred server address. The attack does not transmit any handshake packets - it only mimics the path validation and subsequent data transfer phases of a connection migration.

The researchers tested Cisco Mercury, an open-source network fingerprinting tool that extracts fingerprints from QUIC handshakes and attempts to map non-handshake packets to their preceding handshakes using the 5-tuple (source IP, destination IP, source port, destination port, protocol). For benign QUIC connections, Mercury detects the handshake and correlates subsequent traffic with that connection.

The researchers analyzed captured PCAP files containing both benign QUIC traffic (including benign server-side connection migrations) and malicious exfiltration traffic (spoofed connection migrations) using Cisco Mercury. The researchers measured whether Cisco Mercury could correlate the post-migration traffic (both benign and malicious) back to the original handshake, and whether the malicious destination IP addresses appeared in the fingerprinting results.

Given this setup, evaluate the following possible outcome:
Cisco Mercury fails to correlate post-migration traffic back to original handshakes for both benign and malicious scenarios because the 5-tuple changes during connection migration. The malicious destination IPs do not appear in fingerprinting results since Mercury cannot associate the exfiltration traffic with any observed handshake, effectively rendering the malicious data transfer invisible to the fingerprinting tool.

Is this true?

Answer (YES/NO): YES